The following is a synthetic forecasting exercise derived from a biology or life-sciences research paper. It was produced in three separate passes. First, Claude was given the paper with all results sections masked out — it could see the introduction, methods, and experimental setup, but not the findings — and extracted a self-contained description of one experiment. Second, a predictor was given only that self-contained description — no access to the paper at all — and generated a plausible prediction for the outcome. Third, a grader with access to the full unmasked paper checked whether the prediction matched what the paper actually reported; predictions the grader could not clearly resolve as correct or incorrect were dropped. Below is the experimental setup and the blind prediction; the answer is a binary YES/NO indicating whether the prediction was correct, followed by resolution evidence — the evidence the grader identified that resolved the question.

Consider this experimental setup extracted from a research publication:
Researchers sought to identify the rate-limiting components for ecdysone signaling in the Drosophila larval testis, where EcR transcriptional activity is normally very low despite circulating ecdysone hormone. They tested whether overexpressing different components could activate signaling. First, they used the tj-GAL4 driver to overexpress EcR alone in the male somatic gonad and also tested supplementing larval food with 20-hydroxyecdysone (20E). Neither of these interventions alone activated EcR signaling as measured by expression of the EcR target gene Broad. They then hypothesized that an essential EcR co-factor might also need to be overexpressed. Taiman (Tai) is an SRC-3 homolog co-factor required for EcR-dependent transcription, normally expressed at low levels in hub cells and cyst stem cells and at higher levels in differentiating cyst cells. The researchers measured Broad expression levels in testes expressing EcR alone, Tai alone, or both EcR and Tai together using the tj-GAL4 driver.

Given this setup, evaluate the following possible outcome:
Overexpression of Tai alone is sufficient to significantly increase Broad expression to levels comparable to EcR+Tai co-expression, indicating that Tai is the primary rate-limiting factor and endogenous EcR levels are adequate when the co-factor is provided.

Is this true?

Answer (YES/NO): NO